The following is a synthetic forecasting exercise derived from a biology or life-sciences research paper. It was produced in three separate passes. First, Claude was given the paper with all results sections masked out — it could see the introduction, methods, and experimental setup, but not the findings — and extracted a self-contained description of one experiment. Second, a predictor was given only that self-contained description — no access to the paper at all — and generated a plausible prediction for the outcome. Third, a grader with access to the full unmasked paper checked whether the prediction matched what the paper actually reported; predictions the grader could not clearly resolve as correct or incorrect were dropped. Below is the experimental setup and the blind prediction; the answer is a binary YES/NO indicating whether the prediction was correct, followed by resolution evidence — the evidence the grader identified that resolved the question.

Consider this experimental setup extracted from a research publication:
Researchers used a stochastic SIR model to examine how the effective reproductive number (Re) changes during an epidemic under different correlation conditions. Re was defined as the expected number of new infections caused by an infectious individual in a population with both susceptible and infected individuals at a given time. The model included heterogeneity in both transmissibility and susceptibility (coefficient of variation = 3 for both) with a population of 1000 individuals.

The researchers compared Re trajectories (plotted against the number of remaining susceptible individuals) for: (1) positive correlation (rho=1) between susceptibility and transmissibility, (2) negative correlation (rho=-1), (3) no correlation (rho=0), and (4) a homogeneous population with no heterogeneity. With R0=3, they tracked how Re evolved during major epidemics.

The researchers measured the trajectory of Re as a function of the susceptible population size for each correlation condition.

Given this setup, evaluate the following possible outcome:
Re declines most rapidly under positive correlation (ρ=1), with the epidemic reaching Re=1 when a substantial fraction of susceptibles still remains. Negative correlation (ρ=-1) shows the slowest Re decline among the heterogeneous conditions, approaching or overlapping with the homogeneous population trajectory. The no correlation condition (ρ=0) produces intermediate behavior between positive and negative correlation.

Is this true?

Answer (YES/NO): NO